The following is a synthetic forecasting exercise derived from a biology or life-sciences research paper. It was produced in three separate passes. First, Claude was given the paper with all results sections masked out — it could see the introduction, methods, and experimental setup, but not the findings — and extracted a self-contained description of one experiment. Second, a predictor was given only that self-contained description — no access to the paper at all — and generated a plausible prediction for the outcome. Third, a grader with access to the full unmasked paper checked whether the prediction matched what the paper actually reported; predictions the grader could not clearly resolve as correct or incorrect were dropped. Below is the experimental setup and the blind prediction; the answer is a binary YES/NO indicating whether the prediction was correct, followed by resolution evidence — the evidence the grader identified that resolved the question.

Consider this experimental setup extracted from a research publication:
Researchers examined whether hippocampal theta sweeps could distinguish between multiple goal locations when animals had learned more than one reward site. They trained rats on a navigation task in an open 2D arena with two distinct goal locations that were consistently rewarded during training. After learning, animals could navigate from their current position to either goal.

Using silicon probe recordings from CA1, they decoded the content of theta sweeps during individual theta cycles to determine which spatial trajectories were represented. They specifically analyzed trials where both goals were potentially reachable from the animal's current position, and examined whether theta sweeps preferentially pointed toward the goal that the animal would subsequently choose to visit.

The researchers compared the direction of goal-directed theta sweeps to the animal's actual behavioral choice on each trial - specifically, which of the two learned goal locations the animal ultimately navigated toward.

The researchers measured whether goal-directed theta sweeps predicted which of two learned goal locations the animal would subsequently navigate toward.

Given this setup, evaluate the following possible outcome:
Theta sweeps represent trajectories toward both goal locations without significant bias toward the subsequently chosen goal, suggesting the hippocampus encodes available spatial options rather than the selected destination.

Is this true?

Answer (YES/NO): NO